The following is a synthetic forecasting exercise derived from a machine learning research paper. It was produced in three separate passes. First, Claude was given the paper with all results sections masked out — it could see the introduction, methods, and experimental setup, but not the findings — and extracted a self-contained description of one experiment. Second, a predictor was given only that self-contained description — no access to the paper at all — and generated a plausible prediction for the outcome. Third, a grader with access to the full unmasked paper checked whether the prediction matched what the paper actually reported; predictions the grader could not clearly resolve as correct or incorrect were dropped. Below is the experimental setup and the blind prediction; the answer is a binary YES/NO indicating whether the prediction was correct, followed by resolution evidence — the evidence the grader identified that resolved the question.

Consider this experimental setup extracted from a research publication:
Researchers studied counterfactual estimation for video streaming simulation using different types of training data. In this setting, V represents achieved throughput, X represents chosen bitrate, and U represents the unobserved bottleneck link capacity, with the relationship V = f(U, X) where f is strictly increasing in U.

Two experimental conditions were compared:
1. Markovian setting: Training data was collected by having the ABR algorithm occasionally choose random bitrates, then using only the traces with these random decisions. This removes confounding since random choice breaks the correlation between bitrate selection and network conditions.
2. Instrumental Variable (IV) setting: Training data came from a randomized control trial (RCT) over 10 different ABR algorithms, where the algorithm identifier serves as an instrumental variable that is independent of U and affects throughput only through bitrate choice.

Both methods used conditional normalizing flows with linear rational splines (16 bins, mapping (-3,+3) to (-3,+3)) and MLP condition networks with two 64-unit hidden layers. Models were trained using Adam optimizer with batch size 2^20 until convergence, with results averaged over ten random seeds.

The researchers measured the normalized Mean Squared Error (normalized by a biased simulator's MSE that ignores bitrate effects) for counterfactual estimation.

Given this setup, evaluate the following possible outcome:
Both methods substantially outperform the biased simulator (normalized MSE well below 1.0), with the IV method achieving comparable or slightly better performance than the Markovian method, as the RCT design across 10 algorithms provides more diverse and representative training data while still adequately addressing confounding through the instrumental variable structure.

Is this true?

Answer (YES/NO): NO